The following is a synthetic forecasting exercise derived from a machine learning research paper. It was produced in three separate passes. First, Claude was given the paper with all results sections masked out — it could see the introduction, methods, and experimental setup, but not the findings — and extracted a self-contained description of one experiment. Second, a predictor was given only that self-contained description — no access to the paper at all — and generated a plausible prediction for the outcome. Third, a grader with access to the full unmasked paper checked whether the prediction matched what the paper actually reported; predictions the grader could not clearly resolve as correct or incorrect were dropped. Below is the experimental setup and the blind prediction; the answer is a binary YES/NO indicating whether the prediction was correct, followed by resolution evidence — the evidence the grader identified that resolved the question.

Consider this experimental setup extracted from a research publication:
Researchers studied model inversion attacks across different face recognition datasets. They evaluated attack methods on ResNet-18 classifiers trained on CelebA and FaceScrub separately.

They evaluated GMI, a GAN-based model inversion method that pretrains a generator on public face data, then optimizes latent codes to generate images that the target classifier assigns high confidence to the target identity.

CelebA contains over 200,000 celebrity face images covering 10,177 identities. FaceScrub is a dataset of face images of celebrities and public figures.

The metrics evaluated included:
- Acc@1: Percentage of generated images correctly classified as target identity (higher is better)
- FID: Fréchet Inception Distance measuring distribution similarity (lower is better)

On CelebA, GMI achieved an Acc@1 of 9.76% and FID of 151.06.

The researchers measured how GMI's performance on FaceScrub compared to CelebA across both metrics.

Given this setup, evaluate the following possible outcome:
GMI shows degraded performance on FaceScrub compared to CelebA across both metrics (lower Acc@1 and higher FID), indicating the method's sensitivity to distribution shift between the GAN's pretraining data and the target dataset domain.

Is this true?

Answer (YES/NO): NO